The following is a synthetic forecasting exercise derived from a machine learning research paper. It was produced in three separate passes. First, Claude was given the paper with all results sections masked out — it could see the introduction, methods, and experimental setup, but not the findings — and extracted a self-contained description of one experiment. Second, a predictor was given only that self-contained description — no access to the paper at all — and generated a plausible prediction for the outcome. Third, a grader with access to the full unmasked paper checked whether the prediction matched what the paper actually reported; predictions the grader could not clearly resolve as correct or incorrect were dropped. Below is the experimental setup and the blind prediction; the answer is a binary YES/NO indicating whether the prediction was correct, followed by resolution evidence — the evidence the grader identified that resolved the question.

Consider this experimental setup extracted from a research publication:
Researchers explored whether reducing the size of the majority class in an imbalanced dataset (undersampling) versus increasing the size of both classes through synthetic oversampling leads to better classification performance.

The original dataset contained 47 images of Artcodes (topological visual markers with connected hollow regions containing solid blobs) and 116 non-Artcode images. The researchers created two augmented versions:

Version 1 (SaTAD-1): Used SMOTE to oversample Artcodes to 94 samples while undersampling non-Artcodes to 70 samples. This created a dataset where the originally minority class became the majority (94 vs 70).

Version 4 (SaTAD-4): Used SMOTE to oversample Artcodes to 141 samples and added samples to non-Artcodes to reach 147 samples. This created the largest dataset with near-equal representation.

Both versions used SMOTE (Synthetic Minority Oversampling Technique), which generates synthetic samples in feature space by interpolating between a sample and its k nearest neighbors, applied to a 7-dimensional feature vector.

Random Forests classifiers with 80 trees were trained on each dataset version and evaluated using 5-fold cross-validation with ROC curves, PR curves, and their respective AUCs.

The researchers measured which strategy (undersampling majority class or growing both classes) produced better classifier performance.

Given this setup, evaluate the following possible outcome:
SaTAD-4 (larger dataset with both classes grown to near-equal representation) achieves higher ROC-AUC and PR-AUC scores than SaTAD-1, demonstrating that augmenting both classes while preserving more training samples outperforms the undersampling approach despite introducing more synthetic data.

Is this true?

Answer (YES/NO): YES